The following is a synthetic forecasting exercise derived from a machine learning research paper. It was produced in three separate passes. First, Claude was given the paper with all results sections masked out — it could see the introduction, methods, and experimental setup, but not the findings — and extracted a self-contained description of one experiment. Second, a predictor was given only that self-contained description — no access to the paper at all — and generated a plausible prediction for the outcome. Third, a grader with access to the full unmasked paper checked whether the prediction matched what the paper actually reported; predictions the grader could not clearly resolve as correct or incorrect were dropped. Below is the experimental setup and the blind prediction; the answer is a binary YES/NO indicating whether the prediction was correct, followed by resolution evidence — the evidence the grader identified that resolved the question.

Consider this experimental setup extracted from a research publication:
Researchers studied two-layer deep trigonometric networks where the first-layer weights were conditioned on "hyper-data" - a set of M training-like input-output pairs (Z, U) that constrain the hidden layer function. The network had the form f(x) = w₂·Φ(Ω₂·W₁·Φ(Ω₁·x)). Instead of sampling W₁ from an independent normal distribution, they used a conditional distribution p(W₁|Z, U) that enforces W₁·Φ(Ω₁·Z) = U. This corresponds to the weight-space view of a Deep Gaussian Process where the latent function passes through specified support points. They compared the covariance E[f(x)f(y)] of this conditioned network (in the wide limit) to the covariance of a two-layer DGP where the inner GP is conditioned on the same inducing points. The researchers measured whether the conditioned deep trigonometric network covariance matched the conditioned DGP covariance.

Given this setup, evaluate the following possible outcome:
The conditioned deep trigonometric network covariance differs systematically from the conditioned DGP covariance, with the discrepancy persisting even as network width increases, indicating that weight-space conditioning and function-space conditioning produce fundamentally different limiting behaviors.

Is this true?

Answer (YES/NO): NO